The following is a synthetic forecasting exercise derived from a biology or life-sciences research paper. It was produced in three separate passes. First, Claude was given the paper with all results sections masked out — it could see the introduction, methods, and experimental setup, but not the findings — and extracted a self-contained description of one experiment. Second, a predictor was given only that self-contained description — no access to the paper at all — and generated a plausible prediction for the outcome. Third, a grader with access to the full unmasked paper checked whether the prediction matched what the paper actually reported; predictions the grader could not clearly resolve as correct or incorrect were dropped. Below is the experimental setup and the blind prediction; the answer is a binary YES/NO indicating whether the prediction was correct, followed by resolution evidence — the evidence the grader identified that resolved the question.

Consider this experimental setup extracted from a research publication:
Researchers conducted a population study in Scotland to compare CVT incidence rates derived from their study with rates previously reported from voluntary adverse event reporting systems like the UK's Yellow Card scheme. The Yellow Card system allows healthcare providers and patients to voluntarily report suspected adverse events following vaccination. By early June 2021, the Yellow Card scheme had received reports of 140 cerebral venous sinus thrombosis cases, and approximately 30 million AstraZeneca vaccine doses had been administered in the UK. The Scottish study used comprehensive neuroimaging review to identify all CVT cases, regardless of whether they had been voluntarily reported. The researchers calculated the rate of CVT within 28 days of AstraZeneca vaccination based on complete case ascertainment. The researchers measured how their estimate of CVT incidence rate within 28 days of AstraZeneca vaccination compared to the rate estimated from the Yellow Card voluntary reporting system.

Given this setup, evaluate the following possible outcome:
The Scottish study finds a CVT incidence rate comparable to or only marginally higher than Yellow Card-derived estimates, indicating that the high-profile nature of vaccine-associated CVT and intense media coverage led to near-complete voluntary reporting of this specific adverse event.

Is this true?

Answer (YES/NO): YES